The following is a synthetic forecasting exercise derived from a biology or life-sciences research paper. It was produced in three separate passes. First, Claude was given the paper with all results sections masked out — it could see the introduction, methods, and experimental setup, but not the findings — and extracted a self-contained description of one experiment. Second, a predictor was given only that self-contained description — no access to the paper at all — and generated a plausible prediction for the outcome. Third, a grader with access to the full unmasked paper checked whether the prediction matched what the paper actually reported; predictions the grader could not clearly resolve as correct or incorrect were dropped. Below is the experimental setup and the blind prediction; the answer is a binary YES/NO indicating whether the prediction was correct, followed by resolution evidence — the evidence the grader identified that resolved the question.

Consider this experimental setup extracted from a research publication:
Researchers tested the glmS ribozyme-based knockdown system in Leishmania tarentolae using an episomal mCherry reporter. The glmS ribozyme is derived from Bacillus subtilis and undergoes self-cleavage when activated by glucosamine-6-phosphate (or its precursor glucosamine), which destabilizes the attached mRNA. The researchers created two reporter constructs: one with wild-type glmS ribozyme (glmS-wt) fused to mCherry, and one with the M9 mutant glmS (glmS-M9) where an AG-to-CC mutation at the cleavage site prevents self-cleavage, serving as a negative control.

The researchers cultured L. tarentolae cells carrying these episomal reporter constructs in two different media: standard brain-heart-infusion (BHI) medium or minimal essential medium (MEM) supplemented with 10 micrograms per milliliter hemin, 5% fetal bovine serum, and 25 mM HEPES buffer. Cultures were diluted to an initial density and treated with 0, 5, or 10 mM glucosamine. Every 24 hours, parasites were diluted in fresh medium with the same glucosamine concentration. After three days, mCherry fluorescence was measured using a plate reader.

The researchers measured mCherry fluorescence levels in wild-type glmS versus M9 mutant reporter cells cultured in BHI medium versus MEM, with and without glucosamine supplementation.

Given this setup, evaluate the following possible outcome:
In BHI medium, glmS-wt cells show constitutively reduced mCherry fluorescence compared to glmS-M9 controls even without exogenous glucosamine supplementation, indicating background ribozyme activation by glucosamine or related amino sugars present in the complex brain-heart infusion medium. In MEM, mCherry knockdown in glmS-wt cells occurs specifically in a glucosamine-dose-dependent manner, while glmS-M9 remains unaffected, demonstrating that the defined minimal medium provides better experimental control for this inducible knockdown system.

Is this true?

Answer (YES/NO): YES